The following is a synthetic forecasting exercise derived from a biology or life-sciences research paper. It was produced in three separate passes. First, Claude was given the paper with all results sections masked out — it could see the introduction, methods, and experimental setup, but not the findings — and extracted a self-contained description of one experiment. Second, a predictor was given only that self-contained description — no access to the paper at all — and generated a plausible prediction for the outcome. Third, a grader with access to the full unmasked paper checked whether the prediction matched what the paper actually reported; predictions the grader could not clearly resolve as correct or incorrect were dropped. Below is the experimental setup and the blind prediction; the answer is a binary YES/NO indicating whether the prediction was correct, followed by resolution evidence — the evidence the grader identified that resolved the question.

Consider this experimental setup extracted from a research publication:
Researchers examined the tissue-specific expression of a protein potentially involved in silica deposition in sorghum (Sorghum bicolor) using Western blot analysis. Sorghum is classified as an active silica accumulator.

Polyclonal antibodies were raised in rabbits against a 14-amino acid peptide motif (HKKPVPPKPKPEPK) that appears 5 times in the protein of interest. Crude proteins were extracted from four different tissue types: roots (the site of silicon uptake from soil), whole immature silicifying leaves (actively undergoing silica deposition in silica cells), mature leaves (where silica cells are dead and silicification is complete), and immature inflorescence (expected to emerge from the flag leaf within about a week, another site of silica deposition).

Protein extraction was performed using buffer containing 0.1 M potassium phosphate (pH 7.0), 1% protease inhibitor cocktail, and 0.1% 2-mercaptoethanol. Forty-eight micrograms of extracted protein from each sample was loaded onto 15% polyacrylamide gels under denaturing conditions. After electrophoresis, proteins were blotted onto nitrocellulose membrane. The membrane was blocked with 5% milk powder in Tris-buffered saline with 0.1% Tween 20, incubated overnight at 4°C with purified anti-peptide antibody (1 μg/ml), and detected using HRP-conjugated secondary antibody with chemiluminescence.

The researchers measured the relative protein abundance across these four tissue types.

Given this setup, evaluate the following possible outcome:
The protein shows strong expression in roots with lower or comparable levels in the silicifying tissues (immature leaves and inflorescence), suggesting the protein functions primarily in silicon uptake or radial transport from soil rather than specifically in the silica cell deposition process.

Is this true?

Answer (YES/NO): NO